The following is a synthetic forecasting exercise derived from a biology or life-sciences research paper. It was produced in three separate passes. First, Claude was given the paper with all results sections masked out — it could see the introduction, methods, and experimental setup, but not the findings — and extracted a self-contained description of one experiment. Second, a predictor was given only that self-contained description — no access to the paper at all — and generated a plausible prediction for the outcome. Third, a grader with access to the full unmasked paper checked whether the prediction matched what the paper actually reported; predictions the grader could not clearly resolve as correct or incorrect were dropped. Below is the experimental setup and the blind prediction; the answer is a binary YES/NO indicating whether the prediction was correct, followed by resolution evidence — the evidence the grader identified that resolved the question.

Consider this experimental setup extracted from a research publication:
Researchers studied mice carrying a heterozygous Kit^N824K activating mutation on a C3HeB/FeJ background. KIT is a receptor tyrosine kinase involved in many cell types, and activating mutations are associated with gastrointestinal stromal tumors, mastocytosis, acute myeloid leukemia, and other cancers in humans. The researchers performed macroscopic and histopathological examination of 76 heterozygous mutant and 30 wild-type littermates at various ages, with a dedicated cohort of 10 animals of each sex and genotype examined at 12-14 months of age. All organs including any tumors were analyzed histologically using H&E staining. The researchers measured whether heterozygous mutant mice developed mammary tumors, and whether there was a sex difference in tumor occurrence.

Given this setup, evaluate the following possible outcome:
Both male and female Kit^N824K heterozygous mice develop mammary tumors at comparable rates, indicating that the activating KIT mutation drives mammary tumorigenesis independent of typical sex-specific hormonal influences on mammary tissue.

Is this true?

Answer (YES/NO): NO